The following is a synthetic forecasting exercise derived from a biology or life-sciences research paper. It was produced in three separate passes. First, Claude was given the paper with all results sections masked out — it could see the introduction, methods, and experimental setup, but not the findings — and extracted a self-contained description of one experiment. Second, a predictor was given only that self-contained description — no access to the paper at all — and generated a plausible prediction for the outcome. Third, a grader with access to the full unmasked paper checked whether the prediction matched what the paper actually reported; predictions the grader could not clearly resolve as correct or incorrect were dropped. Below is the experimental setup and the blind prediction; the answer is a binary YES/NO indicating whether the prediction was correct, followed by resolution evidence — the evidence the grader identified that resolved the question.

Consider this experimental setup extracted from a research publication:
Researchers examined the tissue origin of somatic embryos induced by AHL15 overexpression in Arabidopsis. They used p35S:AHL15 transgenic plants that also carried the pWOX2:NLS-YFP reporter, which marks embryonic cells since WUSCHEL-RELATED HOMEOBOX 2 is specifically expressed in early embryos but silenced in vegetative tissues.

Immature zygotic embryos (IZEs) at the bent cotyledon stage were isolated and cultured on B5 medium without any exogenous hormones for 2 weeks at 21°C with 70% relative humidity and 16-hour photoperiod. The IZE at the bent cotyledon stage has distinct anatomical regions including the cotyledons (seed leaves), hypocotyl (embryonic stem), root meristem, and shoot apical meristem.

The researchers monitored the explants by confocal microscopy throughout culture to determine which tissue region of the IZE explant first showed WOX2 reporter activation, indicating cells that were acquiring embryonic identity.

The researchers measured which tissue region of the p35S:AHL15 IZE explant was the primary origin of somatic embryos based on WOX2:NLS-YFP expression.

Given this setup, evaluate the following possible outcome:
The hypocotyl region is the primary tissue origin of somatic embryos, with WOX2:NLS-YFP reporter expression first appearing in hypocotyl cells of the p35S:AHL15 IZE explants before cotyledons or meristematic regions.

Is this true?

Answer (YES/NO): NO